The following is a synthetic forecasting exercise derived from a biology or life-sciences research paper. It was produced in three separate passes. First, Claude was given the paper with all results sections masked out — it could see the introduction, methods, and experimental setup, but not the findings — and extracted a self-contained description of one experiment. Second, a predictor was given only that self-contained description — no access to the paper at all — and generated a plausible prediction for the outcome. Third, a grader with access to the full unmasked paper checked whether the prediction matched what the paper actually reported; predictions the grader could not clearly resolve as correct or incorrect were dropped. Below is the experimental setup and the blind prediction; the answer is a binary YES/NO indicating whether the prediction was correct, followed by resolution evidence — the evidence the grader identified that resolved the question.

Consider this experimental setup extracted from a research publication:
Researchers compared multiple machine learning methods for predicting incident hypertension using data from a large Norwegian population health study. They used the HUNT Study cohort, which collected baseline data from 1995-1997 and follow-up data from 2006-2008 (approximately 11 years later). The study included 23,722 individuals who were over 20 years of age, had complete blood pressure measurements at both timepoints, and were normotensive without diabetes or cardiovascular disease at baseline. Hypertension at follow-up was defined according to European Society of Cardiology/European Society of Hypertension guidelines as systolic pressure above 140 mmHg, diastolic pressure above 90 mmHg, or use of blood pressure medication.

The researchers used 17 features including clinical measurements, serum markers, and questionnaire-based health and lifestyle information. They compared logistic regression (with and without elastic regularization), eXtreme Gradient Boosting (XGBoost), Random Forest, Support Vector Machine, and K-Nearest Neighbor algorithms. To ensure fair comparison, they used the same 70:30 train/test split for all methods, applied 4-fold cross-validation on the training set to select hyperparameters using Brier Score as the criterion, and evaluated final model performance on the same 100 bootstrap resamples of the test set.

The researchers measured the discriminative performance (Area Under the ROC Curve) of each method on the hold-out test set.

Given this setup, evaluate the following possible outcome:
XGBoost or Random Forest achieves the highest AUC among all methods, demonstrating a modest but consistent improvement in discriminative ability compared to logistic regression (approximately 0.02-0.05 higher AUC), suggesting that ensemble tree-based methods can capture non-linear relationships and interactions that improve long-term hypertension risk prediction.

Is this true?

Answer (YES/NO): NO